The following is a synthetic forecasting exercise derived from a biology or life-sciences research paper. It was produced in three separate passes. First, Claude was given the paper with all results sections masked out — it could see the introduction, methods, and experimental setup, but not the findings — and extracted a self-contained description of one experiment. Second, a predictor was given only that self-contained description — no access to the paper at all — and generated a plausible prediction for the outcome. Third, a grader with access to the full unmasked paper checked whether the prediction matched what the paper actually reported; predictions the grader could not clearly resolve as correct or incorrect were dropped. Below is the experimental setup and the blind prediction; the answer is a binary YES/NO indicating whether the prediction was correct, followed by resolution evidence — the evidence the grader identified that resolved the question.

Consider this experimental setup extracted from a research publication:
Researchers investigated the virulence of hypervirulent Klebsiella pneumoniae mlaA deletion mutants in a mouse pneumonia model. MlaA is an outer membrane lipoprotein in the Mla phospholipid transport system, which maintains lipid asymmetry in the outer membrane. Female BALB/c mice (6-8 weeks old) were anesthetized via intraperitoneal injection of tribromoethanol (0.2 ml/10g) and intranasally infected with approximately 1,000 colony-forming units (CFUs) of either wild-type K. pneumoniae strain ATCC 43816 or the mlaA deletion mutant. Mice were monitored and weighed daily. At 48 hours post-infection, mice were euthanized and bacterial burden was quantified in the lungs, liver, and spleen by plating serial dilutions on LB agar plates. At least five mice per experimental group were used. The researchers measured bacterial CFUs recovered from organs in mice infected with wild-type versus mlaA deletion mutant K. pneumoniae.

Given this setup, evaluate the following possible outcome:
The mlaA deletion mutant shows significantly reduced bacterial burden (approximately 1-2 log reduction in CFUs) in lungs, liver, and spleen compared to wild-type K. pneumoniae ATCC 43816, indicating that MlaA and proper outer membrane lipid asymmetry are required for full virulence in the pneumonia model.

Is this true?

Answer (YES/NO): NO